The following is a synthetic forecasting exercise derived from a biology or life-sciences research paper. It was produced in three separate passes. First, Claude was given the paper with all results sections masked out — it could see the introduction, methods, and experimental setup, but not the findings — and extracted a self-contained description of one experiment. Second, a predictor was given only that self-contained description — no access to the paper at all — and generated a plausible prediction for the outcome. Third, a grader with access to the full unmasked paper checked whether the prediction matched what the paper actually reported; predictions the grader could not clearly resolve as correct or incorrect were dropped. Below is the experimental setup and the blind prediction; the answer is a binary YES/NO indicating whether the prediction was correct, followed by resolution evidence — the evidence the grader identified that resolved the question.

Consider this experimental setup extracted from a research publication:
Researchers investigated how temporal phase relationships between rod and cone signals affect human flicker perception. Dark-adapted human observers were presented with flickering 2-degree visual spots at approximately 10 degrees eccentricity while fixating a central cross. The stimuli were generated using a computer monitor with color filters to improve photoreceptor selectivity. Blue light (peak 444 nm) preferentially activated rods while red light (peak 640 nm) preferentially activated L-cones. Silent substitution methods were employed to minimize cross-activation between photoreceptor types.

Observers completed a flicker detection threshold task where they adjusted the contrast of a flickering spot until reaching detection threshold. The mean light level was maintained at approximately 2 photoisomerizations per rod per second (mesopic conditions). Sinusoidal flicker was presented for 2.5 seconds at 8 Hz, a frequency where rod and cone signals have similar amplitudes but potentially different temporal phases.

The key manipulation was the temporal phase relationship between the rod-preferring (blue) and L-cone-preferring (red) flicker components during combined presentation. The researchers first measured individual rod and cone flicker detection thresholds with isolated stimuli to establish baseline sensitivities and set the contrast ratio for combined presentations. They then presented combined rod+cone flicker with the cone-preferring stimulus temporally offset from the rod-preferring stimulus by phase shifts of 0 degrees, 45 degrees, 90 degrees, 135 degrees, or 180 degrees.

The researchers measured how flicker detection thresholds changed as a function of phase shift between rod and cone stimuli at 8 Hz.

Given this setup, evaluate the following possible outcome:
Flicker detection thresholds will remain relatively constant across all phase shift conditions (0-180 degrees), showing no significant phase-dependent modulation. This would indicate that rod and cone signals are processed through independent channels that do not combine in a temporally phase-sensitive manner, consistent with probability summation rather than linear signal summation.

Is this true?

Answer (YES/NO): NO